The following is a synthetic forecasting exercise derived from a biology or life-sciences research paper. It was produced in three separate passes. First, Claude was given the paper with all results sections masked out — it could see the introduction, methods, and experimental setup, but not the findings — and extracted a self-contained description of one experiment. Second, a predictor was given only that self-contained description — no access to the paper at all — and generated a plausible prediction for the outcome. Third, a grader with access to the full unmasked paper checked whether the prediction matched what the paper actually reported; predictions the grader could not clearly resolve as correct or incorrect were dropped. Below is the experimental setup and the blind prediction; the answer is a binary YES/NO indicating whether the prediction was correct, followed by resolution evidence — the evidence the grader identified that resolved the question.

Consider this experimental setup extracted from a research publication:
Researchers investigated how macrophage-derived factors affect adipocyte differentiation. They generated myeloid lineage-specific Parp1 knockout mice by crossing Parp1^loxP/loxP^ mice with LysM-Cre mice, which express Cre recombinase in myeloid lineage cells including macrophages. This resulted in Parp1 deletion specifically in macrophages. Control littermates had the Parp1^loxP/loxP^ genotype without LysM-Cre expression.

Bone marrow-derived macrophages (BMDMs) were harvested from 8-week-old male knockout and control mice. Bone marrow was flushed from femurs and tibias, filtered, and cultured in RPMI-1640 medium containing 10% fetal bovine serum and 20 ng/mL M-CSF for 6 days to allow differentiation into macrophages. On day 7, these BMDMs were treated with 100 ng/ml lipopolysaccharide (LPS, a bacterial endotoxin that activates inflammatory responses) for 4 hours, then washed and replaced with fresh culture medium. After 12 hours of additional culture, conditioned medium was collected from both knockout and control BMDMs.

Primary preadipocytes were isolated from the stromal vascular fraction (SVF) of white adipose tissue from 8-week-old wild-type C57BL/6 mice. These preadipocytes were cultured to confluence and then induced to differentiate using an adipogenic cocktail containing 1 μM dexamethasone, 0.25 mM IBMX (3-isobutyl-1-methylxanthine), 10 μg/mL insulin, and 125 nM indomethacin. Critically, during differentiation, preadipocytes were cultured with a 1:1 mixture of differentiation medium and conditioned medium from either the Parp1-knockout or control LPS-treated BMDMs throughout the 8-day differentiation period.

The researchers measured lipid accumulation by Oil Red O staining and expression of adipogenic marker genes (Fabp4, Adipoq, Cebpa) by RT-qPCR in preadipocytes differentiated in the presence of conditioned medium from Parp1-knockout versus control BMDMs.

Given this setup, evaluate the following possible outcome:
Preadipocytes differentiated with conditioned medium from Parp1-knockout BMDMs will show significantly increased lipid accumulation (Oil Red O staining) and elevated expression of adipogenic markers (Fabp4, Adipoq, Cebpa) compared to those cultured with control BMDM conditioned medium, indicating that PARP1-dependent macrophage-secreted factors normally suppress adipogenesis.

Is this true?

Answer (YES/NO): YES